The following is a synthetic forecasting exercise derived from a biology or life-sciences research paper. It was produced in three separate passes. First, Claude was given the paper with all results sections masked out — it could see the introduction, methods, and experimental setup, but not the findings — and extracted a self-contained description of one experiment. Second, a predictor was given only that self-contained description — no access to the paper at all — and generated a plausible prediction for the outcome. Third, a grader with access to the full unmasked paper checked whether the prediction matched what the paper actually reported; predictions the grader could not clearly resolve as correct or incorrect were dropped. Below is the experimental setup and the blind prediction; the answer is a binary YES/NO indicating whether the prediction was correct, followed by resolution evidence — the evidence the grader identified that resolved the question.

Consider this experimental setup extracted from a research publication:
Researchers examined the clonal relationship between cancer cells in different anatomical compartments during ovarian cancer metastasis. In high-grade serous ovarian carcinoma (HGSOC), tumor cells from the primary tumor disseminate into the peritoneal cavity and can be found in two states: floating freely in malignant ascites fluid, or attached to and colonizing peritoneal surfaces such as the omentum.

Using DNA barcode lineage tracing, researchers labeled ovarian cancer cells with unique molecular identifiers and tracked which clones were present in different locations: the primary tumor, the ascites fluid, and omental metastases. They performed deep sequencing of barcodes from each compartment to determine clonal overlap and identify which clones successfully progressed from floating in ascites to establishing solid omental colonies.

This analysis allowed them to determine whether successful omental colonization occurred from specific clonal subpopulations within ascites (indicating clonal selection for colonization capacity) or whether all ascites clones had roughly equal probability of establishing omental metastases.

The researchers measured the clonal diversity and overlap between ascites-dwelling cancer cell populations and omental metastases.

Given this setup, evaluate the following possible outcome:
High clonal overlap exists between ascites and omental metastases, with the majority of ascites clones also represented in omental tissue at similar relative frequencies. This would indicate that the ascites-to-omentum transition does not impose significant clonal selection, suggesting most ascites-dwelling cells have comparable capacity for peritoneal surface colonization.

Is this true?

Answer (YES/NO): NO